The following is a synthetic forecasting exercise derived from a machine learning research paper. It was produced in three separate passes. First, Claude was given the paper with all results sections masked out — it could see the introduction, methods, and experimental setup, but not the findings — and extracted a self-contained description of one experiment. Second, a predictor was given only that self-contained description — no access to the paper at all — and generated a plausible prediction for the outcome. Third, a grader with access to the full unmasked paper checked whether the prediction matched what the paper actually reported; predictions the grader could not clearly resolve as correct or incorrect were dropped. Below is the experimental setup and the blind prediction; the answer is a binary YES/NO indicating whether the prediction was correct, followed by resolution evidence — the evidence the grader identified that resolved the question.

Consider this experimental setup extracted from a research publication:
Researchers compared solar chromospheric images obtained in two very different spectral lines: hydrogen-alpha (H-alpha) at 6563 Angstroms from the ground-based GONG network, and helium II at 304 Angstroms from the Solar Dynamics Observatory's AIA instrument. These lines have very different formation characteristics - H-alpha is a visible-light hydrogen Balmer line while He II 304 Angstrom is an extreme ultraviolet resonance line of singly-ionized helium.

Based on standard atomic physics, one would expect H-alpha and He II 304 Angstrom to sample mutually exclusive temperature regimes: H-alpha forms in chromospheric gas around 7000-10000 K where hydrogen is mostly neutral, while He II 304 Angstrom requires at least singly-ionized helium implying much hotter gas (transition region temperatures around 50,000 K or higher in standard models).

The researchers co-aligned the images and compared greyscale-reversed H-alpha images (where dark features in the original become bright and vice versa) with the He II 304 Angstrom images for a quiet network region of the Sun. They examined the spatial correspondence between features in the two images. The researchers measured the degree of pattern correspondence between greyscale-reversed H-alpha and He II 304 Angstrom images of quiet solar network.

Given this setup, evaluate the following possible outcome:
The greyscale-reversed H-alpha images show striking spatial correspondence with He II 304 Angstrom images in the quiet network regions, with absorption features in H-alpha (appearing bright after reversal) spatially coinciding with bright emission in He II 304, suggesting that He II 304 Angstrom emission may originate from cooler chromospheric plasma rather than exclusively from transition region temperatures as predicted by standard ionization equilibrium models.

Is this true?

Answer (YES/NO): YES